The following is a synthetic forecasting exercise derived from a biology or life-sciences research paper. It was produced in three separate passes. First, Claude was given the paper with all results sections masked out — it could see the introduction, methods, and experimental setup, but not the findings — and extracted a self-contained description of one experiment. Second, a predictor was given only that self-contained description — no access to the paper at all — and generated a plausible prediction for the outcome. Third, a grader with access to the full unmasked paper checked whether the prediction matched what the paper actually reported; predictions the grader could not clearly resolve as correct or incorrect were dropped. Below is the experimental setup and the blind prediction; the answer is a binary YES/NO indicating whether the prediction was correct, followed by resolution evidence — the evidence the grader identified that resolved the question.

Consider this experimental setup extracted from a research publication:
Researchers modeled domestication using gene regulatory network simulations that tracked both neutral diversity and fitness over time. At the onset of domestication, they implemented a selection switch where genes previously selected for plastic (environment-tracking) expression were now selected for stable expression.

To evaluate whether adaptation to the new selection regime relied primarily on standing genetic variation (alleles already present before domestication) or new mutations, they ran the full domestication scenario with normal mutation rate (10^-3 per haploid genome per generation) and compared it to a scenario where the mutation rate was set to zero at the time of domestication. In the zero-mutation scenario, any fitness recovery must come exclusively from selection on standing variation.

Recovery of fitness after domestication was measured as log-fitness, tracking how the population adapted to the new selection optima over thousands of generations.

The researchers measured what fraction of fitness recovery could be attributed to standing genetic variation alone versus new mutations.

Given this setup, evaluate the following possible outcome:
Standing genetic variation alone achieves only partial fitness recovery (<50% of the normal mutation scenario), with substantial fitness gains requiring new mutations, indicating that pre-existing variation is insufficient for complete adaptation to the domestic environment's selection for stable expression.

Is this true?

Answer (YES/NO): YES